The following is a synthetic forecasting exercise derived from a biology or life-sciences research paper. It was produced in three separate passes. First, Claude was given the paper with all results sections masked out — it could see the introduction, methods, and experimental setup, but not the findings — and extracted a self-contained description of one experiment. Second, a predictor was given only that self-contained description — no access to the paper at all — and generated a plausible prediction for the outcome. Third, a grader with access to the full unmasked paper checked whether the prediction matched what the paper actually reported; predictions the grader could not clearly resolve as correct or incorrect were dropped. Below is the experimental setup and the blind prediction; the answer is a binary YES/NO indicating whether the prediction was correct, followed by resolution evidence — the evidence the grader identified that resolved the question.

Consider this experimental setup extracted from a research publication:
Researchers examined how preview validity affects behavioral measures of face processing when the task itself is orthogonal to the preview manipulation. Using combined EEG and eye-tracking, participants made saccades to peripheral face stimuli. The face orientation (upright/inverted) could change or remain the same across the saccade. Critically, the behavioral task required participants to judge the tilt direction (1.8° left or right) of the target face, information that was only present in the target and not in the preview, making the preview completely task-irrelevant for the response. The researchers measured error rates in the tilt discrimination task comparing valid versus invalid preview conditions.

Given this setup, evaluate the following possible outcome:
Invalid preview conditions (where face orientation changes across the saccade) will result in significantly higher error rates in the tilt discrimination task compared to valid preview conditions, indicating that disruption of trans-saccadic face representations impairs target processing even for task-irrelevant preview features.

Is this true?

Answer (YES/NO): NO